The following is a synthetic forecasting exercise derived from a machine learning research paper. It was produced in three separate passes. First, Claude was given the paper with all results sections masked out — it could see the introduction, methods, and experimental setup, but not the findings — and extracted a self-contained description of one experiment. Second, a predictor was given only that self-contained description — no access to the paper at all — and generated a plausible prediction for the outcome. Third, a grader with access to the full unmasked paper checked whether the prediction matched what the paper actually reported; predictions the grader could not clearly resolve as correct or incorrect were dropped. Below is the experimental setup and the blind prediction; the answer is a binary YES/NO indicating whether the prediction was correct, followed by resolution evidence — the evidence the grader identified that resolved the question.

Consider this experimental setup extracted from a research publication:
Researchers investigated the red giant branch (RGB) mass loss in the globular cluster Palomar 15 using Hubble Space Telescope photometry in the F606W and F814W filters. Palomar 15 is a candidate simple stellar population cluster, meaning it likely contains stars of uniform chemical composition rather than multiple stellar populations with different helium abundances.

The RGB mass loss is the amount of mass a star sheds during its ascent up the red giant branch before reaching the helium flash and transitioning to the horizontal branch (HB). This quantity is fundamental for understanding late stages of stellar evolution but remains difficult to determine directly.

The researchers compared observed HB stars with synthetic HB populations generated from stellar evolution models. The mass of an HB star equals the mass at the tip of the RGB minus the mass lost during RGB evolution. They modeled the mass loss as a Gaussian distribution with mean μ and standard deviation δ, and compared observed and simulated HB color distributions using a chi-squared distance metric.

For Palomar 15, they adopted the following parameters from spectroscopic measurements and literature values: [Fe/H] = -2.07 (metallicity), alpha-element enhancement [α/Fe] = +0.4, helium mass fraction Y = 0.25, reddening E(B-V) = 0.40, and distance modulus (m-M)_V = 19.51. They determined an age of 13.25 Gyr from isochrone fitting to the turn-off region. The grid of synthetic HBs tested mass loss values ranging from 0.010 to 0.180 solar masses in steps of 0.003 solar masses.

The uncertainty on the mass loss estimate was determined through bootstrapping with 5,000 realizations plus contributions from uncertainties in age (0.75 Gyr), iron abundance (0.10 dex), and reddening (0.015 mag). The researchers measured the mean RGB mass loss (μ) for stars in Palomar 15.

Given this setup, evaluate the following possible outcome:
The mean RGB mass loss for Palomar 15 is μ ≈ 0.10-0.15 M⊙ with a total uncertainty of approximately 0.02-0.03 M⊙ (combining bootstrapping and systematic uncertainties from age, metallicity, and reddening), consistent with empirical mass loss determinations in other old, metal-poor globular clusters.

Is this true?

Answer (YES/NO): YES